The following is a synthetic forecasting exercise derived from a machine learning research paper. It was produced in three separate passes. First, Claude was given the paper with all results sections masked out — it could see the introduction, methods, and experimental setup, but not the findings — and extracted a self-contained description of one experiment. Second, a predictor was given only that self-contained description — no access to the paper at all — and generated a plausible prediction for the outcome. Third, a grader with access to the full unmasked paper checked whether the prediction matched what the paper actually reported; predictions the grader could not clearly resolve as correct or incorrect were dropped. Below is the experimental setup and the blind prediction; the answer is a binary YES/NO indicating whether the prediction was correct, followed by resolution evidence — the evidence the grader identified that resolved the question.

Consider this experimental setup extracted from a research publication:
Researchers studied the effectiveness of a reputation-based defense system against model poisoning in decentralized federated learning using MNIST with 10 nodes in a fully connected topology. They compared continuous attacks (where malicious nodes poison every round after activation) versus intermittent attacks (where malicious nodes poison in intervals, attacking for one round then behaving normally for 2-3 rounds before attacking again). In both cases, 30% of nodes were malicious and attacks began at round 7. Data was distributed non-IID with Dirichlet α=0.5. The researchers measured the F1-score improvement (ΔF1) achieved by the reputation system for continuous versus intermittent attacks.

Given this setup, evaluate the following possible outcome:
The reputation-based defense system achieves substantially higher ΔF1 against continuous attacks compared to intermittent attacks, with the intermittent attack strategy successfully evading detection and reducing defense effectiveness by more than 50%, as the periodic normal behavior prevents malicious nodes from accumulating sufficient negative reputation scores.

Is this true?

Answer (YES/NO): NO